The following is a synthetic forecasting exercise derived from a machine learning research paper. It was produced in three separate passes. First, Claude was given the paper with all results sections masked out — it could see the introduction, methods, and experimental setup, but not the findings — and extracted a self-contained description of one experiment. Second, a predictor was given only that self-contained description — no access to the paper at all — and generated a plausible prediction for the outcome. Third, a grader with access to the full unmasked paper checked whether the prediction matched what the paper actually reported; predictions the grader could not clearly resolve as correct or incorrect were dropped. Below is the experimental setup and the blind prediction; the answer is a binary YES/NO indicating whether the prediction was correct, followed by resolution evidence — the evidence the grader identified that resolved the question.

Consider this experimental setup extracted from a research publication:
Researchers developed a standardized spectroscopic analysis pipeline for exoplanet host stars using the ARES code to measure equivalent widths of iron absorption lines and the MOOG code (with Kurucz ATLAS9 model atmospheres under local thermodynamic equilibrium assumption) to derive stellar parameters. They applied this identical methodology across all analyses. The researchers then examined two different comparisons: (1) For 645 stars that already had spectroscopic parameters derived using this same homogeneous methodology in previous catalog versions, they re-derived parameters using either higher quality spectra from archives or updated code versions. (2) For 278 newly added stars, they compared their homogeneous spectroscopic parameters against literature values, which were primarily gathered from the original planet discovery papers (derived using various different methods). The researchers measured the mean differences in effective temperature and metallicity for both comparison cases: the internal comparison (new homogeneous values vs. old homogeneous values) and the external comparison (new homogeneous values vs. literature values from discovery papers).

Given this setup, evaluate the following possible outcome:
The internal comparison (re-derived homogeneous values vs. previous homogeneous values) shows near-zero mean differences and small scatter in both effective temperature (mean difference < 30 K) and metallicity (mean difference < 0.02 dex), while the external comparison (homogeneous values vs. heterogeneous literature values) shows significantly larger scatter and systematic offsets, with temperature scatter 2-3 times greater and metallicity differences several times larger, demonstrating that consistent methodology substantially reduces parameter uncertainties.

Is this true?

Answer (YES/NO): YES